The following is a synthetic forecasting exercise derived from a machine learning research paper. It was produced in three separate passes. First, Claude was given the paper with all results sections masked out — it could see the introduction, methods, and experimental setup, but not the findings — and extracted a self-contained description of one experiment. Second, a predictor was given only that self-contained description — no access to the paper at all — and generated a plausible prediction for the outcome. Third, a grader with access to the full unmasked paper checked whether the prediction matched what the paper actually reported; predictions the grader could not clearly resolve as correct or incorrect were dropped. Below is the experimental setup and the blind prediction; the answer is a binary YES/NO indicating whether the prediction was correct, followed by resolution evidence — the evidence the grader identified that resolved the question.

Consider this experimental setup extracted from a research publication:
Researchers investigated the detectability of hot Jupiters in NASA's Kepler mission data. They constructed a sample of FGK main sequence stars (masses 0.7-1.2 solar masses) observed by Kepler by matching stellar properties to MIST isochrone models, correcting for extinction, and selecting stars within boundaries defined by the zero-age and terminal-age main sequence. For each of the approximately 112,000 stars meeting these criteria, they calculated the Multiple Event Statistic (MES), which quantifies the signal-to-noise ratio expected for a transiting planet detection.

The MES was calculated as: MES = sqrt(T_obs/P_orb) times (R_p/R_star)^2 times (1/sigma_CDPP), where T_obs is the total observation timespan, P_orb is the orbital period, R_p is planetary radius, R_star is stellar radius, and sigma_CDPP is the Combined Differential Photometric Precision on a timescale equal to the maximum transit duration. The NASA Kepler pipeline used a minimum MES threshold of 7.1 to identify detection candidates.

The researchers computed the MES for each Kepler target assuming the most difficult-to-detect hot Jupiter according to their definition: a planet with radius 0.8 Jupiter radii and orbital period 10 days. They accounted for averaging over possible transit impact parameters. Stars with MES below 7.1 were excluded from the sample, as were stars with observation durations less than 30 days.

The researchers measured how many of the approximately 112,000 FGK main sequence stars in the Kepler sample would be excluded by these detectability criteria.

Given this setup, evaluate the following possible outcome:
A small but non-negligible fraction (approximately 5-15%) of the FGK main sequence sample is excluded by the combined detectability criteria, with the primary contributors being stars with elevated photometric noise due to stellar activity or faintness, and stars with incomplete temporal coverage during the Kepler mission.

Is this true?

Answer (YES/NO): NO